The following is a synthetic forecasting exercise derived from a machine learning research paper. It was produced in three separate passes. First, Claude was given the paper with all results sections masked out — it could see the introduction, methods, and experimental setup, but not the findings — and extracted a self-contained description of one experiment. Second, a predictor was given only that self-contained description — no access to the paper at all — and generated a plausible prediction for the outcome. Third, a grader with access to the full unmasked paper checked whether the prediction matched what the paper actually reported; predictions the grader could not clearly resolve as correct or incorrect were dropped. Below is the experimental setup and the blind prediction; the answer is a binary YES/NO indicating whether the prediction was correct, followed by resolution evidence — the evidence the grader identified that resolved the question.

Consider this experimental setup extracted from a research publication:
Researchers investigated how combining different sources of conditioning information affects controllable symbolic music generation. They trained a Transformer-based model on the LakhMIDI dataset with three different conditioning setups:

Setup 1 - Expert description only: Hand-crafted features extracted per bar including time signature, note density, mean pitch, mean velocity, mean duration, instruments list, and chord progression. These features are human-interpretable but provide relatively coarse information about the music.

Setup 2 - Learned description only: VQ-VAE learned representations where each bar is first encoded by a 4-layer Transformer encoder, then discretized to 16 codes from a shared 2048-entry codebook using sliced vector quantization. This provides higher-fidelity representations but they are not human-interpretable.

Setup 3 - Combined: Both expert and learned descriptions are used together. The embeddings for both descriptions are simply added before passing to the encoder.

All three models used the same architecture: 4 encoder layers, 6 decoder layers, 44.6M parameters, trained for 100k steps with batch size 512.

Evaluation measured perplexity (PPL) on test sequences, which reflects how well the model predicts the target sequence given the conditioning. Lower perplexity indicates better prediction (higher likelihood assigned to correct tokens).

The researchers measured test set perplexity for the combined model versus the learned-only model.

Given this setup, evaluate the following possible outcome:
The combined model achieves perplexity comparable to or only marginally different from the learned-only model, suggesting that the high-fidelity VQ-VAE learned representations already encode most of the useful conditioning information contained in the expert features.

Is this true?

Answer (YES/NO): NO